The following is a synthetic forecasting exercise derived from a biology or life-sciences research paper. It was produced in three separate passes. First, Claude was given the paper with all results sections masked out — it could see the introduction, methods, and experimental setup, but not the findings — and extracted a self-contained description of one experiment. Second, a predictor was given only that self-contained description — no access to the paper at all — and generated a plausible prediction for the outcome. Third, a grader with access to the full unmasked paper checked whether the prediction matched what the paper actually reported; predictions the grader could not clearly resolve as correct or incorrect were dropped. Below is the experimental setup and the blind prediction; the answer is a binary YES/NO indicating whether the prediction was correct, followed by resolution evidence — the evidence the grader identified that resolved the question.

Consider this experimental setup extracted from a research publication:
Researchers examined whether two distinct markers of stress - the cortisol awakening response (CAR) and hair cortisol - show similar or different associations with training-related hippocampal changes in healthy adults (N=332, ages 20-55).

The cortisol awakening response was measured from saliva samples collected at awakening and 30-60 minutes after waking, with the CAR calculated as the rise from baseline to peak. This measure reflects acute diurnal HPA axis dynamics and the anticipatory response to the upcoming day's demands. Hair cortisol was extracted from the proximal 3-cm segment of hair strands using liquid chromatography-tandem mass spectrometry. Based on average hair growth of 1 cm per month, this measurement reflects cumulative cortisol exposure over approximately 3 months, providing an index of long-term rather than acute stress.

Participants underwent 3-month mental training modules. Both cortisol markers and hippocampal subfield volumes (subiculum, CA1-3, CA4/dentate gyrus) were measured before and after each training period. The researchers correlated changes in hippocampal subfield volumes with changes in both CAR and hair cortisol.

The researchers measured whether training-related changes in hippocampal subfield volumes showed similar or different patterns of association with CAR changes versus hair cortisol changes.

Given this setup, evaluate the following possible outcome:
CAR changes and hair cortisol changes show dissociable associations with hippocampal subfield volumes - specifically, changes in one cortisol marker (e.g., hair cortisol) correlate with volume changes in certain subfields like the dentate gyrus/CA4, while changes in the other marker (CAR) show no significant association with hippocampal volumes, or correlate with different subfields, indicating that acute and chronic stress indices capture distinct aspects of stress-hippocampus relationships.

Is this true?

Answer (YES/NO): YES